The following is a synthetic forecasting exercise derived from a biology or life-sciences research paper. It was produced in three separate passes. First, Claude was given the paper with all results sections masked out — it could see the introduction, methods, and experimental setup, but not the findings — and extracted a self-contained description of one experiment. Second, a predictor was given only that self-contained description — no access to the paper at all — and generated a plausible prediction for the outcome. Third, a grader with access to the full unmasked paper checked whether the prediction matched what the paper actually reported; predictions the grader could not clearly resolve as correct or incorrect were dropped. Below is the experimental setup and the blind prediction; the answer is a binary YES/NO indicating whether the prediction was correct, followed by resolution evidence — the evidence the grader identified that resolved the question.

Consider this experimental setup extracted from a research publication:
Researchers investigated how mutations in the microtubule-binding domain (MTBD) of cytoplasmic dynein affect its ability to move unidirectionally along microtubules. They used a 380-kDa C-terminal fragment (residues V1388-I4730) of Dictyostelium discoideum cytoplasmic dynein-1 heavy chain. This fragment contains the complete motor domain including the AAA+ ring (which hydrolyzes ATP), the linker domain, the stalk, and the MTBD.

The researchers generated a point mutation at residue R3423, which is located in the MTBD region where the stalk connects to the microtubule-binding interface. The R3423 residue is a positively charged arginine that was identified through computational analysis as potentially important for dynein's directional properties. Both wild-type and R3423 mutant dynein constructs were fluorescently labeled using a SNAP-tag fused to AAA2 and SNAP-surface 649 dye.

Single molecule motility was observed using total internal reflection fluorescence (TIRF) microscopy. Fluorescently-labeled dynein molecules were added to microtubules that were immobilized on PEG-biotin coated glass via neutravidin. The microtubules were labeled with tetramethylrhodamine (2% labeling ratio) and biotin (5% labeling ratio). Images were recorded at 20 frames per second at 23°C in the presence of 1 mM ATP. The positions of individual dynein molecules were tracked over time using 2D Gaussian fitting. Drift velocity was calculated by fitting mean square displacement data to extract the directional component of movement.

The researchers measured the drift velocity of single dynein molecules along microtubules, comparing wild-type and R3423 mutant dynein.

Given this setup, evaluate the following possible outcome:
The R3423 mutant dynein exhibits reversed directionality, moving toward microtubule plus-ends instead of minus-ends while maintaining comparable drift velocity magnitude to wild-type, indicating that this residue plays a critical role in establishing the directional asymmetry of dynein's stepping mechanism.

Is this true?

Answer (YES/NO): NO